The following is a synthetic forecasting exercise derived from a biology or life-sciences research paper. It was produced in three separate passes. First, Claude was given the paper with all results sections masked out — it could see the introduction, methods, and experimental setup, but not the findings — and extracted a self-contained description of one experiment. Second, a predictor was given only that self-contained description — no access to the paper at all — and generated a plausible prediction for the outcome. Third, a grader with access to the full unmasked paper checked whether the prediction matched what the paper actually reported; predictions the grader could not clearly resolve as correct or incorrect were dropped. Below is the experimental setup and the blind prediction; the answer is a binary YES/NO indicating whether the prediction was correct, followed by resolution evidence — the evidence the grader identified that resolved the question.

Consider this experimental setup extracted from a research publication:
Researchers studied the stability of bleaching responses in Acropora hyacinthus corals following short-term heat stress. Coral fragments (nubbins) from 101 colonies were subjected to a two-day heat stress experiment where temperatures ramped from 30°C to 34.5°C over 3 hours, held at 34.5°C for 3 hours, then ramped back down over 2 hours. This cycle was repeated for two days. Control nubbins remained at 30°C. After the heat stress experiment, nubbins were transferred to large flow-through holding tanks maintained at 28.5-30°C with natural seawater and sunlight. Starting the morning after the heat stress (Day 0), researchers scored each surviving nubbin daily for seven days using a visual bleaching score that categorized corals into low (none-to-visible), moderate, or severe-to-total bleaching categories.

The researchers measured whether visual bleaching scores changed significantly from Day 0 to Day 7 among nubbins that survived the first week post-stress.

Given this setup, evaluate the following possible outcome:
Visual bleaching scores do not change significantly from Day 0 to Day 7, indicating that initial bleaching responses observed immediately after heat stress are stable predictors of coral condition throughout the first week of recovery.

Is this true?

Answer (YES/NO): YES